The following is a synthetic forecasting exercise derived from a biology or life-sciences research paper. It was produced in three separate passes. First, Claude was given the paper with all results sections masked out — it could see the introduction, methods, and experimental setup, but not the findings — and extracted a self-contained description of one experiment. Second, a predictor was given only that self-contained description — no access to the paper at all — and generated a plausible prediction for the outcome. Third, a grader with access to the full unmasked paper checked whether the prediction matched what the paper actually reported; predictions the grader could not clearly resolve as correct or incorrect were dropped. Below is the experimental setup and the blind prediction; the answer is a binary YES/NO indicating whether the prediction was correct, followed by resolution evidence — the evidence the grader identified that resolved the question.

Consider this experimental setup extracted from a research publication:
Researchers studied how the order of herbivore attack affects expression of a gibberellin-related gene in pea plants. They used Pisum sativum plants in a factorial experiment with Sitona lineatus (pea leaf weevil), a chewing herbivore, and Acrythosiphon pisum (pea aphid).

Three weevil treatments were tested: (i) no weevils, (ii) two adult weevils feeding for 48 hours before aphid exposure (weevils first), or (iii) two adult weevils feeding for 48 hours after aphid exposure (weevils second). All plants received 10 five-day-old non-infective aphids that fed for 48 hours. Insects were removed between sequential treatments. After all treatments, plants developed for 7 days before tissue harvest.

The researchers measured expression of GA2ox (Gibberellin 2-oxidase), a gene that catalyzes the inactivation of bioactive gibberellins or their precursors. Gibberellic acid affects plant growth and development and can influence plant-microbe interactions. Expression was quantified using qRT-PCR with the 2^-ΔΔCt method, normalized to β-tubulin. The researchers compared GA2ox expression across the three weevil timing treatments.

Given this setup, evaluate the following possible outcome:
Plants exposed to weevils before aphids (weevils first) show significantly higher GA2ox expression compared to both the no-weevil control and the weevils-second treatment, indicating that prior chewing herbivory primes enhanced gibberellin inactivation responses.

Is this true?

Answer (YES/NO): NO